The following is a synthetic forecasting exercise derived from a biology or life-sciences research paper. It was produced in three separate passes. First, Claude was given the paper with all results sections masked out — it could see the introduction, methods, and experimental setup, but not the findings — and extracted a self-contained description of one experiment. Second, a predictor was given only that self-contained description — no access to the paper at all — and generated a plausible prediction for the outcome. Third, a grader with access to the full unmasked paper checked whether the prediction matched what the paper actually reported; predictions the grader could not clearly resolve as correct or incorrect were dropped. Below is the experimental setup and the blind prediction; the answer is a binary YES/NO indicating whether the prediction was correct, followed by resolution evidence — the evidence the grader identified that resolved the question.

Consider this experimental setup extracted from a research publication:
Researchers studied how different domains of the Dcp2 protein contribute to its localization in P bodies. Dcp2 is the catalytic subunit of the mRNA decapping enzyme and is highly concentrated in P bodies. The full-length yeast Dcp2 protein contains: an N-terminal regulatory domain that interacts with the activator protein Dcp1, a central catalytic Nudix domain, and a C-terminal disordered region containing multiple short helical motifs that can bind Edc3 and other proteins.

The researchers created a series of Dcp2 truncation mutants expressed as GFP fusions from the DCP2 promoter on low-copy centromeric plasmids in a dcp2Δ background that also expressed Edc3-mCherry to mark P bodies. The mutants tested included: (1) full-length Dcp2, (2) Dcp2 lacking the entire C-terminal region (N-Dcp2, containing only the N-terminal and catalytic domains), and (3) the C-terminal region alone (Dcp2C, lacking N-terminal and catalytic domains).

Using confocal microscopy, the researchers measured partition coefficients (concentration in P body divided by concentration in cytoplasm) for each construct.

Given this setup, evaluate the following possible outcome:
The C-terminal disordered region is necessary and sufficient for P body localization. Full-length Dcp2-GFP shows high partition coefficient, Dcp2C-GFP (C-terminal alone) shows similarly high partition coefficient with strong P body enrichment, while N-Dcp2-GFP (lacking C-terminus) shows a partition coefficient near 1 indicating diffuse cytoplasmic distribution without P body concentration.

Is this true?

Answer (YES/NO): NO